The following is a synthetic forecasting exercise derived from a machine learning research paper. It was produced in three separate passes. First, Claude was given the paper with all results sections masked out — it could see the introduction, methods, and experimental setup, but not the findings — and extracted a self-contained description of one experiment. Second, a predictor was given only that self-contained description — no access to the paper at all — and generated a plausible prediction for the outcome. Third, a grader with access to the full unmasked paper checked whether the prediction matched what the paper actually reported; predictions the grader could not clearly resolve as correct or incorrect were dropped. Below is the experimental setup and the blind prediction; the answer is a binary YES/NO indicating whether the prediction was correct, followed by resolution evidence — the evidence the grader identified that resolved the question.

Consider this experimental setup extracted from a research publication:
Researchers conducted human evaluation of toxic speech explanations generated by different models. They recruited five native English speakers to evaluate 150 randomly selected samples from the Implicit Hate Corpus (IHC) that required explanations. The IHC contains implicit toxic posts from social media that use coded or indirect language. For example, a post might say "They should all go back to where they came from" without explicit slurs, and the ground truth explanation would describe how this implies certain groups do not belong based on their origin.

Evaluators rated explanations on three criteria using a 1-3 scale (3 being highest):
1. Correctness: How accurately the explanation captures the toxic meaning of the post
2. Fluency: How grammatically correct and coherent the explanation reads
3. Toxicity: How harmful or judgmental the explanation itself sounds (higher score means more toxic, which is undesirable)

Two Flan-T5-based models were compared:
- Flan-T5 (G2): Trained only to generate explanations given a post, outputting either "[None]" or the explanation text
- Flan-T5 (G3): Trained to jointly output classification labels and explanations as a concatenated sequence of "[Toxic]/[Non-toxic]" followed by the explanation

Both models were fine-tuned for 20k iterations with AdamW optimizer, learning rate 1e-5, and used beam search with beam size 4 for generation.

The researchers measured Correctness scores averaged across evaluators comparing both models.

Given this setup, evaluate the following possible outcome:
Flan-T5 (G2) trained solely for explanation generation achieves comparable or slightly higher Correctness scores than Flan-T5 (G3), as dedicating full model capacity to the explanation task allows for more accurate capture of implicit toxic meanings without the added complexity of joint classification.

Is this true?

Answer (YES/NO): NO